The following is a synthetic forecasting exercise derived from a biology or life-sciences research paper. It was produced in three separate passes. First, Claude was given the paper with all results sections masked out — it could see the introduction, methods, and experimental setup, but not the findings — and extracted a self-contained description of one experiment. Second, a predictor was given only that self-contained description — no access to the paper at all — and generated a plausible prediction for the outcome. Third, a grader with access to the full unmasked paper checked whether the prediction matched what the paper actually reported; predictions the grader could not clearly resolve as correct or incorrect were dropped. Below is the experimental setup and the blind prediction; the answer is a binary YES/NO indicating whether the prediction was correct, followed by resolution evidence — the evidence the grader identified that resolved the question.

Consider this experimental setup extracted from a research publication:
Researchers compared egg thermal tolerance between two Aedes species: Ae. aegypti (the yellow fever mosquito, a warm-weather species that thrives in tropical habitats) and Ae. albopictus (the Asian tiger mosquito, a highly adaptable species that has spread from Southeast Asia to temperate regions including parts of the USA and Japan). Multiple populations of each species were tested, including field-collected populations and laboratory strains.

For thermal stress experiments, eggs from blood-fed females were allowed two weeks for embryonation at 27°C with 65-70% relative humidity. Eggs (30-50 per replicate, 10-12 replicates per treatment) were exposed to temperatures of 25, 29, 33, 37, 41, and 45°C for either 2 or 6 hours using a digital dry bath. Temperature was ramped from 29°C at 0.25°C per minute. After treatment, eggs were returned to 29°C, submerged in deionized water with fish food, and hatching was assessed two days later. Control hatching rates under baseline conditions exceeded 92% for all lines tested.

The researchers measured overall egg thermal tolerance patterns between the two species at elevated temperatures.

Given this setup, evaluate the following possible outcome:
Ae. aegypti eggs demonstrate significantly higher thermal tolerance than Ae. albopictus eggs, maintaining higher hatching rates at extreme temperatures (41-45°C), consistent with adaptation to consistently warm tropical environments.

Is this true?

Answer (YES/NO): YES